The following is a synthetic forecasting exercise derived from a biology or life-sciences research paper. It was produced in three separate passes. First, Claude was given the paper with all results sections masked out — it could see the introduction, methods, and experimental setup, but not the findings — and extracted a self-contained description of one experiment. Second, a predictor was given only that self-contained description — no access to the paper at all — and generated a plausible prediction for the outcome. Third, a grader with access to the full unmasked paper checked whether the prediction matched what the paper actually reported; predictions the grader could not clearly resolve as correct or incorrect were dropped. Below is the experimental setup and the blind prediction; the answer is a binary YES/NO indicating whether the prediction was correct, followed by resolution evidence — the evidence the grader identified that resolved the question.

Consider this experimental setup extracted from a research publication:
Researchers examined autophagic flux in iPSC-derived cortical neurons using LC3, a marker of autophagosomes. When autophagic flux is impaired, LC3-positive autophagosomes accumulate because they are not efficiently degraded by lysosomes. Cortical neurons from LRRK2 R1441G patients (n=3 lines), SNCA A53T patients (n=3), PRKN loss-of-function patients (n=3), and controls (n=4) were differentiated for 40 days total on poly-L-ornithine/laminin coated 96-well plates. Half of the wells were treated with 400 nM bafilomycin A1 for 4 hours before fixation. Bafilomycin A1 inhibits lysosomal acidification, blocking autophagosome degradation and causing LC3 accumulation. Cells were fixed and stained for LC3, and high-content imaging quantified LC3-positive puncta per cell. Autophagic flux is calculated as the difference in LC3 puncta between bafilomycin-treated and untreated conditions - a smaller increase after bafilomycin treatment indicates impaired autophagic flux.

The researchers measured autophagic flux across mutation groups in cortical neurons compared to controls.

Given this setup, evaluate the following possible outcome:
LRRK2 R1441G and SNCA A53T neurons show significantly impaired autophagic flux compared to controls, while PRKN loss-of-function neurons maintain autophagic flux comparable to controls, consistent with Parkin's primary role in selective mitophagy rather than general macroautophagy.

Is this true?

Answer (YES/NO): NO